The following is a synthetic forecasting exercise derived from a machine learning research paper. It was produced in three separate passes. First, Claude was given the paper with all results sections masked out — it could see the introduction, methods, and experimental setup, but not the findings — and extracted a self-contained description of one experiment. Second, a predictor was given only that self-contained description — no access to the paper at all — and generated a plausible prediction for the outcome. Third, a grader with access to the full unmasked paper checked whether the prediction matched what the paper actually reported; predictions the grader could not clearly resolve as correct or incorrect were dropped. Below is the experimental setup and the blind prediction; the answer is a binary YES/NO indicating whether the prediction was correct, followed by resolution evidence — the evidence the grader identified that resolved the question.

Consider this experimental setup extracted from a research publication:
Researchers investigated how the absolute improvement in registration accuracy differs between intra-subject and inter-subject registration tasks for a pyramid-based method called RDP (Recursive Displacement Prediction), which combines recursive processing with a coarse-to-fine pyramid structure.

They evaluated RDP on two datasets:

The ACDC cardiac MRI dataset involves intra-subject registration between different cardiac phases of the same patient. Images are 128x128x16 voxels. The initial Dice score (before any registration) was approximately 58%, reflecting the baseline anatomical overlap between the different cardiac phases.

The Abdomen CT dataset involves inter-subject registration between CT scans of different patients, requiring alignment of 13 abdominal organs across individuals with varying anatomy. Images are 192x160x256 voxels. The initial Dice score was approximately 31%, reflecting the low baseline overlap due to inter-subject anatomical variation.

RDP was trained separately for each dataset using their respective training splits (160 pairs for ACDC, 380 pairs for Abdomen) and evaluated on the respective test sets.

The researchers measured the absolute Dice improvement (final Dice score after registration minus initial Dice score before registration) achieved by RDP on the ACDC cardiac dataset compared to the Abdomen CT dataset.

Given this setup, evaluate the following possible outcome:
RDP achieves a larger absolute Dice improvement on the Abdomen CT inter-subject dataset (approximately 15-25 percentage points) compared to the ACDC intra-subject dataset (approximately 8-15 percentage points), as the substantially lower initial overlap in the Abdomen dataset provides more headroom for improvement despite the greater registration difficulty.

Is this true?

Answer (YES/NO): NO